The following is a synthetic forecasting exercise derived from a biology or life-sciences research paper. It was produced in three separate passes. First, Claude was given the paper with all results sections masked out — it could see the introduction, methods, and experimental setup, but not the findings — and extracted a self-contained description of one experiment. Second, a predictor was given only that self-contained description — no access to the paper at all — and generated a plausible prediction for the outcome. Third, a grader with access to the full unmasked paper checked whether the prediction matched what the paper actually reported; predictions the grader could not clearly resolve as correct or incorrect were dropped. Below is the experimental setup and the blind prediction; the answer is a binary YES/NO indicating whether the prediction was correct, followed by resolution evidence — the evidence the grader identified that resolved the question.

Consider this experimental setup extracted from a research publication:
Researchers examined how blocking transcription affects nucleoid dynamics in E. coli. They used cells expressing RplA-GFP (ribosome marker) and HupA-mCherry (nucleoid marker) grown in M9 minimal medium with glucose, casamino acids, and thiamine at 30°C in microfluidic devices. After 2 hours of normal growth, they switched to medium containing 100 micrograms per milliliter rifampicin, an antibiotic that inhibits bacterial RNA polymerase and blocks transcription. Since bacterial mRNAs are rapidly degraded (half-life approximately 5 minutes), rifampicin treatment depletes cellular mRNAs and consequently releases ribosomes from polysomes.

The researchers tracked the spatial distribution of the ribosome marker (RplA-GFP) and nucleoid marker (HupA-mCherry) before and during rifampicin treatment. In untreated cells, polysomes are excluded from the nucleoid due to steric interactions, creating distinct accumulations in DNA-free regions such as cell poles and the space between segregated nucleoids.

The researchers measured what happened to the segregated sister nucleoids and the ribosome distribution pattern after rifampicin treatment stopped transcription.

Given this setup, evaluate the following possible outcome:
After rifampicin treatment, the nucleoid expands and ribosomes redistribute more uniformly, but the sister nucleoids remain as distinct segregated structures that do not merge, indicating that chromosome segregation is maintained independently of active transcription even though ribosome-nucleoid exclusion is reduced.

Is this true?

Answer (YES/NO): NO